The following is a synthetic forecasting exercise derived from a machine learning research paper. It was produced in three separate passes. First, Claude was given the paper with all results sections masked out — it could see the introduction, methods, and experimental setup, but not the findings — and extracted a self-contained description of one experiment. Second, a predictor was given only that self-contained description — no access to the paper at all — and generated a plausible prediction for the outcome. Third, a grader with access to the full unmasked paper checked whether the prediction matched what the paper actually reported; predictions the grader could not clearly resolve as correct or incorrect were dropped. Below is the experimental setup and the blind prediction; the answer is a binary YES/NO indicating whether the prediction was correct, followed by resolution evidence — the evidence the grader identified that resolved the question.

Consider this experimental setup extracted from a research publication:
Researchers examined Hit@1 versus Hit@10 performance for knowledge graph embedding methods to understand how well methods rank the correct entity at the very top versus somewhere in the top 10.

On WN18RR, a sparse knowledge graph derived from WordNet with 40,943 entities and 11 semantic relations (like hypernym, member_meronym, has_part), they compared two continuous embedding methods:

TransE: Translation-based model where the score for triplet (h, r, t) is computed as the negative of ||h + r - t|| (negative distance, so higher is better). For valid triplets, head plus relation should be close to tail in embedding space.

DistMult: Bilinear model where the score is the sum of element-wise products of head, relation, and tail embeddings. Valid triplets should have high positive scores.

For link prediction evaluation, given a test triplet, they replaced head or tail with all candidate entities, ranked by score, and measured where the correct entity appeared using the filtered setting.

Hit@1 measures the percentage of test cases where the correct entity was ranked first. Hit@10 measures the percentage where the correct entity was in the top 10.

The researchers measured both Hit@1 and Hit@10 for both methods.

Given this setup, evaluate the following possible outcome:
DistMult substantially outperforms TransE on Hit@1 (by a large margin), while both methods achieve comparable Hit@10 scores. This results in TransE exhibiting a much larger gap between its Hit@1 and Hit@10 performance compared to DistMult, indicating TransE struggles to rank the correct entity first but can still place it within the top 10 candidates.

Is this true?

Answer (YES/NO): YES